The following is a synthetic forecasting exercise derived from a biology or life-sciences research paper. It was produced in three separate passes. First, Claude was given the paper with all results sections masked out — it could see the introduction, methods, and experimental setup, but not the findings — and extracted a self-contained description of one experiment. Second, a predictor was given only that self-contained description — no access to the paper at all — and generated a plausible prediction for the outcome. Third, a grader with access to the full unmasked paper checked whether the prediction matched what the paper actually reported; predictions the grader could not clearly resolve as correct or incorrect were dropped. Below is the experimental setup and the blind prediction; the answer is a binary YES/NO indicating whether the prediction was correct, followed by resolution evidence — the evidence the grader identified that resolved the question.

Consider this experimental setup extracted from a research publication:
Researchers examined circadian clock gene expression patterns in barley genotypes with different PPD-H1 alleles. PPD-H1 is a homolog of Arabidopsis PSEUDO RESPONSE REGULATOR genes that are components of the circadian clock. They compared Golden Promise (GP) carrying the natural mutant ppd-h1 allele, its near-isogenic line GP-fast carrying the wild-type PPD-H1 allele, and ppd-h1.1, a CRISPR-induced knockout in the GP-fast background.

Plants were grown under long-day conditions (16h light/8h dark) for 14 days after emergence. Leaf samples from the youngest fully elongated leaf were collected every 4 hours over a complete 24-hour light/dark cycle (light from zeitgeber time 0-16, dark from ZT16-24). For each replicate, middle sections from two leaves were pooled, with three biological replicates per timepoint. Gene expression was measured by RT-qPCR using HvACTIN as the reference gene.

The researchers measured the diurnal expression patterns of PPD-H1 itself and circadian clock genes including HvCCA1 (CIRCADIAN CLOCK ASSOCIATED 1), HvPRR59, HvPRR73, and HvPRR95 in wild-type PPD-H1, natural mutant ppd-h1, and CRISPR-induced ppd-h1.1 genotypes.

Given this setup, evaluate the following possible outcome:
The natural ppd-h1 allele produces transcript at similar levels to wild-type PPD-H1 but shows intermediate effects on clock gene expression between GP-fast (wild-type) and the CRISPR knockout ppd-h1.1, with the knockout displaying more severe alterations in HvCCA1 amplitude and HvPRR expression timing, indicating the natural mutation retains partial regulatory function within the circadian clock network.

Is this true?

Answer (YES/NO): NO